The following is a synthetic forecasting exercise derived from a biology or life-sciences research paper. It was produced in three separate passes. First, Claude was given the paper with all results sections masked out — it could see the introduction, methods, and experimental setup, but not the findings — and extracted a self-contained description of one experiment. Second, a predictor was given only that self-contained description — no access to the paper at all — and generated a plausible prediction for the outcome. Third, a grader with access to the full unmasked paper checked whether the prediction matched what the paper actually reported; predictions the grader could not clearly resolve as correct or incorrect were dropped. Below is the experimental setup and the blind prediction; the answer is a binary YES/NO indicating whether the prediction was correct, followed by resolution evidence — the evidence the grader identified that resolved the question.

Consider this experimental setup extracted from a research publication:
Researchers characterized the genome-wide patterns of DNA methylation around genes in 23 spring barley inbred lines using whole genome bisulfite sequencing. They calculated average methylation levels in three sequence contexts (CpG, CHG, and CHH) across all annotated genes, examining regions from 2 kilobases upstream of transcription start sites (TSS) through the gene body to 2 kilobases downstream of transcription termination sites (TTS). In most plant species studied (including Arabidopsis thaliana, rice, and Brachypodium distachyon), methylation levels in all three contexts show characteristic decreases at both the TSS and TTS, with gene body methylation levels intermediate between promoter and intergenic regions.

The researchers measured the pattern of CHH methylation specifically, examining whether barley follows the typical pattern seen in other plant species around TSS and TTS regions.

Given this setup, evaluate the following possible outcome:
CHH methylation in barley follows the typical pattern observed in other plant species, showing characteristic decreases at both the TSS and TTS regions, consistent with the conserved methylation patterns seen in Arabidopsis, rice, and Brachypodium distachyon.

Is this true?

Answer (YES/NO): NO